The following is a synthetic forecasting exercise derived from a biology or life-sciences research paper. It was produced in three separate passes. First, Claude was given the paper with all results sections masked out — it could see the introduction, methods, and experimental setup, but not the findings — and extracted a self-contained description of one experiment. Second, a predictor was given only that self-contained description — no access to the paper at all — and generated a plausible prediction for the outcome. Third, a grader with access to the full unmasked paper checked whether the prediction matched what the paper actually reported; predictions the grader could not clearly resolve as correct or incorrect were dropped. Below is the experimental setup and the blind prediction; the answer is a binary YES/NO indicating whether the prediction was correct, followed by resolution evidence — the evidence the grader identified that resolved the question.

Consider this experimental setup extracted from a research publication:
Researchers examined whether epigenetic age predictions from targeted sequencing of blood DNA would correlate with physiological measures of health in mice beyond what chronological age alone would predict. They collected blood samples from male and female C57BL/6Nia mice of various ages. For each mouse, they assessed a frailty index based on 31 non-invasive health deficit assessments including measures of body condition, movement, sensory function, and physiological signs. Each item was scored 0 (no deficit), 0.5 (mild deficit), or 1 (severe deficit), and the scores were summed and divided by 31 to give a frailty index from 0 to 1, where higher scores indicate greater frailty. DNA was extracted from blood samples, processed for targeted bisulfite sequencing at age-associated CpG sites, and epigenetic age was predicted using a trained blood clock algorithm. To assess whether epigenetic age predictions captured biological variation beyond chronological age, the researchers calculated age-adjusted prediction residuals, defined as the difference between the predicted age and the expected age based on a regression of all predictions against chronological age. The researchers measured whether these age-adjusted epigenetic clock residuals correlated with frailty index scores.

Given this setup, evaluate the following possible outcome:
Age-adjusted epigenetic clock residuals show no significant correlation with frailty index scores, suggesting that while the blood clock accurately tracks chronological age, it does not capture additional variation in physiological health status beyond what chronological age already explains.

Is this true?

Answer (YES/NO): YES